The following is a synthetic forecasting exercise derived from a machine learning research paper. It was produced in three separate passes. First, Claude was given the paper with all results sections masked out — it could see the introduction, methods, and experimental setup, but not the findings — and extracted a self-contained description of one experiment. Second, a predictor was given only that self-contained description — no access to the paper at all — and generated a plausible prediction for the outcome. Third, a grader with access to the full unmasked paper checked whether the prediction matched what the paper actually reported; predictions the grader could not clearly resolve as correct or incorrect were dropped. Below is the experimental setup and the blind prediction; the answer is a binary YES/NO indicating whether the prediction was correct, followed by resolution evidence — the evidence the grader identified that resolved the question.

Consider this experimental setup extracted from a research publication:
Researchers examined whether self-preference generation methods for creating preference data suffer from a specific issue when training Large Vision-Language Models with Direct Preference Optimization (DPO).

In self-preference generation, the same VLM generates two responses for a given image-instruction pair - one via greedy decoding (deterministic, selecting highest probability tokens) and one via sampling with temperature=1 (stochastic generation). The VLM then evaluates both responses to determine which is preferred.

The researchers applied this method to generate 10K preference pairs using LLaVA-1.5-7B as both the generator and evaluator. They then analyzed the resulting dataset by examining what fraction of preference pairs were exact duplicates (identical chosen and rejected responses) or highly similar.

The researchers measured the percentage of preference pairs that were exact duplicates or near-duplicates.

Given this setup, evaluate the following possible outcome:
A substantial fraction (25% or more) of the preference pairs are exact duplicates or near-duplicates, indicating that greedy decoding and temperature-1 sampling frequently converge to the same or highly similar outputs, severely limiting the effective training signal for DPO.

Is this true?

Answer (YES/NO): NO